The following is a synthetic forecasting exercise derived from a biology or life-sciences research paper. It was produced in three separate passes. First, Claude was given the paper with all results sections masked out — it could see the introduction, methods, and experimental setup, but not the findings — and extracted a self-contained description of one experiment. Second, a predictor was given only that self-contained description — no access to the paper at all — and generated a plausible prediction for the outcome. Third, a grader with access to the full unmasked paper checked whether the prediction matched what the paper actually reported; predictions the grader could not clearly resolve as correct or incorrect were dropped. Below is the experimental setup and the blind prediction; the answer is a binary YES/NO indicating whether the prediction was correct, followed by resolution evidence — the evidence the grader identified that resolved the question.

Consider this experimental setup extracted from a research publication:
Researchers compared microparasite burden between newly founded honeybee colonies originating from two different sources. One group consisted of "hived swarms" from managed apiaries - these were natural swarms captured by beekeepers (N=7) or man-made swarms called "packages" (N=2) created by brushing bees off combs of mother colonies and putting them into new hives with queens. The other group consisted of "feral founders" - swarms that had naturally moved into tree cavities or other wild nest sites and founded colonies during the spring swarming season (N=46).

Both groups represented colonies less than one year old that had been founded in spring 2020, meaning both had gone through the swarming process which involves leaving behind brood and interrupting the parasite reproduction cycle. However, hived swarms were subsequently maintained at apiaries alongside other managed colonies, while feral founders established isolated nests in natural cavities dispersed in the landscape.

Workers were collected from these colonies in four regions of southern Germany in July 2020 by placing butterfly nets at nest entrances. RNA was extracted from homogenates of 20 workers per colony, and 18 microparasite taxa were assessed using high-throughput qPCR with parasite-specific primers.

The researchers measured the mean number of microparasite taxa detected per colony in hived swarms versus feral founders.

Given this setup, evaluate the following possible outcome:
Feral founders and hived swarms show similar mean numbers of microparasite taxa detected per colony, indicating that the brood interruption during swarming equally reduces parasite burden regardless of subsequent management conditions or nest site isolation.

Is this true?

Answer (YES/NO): NO